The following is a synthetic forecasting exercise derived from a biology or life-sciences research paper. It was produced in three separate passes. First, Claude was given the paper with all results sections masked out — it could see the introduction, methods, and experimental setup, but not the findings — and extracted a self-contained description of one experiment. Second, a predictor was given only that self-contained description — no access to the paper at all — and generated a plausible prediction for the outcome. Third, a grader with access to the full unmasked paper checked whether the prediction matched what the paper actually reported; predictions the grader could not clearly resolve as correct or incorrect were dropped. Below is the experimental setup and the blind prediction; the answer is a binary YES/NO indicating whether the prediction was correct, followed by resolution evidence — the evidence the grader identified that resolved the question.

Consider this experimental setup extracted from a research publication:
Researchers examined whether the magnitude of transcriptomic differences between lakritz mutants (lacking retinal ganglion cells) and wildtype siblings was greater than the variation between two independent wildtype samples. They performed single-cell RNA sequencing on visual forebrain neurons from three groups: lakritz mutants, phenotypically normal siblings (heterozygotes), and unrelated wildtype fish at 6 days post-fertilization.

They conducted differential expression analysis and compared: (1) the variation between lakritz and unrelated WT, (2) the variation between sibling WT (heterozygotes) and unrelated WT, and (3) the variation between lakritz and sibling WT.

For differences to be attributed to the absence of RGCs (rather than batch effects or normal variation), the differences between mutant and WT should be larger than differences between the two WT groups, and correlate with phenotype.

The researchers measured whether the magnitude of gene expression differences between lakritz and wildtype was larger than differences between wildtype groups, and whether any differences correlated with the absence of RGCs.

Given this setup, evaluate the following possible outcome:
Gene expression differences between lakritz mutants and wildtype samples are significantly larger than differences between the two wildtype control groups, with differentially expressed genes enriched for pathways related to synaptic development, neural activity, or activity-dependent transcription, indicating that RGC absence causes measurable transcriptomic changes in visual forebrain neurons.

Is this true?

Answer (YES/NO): NO